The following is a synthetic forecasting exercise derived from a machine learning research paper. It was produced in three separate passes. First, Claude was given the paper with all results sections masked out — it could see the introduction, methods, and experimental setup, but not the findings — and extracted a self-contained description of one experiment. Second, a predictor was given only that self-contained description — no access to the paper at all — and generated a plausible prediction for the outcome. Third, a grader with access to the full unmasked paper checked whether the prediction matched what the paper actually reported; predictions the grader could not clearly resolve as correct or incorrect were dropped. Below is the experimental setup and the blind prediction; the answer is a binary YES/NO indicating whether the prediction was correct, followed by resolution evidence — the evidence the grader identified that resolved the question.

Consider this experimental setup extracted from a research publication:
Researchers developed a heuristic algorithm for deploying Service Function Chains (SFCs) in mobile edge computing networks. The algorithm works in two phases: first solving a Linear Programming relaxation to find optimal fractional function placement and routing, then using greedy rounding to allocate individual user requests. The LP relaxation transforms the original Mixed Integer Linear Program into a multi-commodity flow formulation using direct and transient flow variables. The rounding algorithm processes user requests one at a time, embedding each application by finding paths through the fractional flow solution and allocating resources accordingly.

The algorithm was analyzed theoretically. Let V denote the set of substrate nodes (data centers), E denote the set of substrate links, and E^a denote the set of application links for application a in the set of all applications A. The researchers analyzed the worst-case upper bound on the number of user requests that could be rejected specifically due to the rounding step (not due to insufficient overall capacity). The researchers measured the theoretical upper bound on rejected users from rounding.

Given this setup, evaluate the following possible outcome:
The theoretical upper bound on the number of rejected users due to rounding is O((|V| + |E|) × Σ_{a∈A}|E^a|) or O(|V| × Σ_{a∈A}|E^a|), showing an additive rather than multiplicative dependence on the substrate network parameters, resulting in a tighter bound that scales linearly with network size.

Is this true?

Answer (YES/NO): NO